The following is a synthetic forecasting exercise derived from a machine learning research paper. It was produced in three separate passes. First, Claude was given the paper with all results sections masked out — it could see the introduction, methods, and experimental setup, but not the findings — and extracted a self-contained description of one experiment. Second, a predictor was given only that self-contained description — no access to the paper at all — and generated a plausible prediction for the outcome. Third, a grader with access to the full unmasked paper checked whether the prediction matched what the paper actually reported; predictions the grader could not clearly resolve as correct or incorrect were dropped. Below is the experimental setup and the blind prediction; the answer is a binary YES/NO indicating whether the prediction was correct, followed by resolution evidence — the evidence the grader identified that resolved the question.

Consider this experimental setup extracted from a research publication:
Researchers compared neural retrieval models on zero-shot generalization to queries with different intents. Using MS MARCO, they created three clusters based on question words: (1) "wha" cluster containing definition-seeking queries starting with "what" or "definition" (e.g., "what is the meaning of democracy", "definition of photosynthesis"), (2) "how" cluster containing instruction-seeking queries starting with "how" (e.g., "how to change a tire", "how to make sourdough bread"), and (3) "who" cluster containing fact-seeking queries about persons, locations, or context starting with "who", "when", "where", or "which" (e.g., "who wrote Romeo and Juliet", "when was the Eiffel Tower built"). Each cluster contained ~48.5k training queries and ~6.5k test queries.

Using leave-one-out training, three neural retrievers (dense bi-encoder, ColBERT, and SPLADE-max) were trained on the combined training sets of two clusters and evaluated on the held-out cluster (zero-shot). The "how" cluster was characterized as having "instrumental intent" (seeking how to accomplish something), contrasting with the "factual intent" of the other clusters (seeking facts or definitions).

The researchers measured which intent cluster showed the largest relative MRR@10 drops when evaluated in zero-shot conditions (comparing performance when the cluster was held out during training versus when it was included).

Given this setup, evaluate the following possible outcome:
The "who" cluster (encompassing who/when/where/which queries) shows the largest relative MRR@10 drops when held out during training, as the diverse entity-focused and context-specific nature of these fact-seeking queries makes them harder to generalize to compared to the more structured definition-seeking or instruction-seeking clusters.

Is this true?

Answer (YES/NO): NO